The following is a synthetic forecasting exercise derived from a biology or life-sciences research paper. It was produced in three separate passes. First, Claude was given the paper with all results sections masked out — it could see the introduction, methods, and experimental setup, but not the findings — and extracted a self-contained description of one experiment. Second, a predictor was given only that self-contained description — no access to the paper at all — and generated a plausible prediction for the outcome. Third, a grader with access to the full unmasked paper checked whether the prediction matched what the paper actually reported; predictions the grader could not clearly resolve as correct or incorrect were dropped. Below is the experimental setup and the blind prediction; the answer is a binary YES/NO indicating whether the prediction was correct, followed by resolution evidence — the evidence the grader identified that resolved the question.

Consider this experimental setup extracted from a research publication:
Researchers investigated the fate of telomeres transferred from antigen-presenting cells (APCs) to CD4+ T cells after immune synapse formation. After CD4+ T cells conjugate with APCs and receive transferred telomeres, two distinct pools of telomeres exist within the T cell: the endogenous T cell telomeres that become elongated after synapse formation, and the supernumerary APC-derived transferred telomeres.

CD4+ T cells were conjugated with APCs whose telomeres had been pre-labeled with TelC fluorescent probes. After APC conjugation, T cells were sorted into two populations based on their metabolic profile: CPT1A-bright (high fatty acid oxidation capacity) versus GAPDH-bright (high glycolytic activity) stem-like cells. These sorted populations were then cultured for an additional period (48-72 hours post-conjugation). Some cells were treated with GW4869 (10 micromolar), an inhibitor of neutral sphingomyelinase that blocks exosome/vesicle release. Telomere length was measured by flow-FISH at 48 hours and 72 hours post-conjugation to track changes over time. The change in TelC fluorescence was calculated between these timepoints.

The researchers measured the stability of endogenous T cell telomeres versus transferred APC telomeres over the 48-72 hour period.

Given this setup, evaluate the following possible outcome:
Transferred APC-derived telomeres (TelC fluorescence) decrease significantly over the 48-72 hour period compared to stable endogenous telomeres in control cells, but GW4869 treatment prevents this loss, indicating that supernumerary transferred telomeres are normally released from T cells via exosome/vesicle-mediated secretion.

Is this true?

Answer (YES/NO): YES